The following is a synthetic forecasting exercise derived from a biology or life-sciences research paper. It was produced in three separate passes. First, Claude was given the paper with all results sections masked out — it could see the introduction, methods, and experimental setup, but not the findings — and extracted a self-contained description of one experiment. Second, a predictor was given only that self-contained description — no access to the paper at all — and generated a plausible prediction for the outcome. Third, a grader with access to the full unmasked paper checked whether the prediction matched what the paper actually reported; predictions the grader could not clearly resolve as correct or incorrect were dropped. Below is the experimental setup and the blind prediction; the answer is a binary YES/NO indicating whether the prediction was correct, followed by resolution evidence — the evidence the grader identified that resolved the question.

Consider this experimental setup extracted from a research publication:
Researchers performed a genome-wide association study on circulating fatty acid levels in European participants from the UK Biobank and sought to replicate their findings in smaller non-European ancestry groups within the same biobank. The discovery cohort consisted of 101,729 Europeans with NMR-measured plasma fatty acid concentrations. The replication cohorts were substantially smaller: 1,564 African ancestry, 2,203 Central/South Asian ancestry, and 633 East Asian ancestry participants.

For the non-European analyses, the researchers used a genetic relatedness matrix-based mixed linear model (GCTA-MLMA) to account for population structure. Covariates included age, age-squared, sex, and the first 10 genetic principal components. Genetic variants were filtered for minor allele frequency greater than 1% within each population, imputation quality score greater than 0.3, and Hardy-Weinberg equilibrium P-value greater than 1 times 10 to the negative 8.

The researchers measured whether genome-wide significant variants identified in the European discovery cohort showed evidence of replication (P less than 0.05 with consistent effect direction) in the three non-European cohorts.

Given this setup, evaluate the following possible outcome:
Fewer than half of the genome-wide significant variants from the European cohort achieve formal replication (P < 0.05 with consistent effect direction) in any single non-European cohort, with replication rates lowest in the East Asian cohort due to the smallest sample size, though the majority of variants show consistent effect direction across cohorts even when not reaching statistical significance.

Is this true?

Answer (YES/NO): NO